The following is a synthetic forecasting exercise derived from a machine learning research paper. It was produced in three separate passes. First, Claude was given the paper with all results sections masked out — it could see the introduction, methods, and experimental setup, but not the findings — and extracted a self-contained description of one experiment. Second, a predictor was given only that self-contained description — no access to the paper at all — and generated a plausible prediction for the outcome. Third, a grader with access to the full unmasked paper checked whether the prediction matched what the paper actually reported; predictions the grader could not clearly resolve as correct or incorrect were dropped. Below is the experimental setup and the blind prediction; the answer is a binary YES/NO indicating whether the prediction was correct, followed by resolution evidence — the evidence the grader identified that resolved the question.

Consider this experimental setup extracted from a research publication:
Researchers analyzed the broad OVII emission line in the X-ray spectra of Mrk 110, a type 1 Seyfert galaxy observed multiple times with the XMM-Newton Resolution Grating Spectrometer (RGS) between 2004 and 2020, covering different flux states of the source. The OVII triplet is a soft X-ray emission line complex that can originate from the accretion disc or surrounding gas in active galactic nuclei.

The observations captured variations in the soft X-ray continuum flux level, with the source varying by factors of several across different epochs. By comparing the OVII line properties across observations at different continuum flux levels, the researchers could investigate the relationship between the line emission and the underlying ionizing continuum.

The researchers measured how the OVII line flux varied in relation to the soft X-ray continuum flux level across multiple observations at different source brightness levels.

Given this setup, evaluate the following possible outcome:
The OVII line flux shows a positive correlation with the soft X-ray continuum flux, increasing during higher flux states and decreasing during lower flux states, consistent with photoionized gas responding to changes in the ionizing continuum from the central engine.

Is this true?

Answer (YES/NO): YES